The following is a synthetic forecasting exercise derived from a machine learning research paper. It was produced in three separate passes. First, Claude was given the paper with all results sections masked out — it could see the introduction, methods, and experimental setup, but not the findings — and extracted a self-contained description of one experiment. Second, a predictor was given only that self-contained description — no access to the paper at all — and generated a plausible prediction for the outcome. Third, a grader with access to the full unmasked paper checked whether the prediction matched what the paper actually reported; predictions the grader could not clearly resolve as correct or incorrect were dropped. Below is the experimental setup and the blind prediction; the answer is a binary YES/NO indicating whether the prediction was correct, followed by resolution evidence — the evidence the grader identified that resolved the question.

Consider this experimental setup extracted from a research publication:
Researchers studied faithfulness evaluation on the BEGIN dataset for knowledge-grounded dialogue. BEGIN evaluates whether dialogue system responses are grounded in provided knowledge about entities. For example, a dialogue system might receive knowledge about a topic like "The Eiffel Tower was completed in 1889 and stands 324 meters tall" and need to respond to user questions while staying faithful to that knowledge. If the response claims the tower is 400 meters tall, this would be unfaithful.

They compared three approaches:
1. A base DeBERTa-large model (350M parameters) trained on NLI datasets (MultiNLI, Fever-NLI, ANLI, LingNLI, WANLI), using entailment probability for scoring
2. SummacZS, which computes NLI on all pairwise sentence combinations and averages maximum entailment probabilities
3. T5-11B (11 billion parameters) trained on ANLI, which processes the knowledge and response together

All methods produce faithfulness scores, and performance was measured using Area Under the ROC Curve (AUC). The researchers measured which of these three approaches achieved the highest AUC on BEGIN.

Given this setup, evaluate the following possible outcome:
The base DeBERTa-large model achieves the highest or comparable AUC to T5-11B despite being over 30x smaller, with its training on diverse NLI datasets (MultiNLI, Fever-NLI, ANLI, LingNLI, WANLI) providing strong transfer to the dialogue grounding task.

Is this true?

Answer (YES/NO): NO